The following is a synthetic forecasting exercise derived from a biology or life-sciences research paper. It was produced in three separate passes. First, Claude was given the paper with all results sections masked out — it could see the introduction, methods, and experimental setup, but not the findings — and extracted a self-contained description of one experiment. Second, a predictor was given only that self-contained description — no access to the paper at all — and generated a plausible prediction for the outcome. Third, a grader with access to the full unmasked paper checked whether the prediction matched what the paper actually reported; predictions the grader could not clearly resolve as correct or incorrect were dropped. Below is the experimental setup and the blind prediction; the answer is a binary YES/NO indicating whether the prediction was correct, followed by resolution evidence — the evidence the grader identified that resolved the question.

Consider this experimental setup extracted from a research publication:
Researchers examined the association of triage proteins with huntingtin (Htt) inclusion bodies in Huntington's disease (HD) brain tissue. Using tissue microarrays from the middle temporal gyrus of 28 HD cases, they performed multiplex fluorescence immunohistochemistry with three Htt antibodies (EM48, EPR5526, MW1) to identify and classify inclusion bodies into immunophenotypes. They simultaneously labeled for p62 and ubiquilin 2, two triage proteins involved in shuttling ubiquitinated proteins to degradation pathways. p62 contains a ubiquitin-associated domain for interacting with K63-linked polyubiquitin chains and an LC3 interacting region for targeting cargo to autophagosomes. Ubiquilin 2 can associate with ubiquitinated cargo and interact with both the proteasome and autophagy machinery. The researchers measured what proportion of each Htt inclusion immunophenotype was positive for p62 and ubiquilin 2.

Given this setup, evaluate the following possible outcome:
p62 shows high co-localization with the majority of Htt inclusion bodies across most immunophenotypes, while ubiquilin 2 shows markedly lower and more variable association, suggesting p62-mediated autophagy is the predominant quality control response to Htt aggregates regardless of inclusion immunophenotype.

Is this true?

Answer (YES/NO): NO